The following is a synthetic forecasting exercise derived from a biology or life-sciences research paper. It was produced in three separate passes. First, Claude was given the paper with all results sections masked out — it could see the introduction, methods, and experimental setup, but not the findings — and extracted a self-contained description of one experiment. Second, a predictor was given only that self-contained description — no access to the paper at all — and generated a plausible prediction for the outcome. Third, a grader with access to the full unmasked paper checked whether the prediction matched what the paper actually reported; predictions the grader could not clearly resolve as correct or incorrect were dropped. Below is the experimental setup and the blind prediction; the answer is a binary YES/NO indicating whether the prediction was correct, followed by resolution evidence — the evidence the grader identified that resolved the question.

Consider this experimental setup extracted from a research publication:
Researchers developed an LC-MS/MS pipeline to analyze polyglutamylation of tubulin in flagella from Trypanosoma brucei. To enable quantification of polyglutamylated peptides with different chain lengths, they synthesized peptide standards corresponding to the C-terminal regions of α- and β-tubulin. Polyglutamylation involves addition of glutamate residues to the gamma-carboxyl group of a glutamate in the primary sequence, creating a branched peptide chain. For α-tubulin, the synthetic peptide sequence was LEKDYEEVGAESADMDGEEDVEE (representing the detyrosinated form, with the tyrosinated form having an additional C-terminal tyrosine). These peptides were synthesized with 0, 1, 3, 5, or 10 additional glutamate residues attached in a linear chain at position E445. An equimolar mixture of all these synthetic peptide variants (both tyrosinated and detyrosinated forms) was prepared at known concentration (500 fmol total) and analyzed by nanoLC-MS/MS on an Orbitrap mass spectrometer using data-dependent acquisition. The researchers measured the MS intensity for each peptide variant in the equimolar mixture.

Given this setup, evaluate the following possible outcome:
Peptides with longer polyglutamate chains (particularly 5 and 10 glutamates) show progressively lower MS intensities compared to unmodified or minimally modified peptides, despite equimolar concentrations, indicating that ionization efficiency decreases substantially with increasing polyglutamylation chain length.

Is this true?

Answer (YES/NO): YES